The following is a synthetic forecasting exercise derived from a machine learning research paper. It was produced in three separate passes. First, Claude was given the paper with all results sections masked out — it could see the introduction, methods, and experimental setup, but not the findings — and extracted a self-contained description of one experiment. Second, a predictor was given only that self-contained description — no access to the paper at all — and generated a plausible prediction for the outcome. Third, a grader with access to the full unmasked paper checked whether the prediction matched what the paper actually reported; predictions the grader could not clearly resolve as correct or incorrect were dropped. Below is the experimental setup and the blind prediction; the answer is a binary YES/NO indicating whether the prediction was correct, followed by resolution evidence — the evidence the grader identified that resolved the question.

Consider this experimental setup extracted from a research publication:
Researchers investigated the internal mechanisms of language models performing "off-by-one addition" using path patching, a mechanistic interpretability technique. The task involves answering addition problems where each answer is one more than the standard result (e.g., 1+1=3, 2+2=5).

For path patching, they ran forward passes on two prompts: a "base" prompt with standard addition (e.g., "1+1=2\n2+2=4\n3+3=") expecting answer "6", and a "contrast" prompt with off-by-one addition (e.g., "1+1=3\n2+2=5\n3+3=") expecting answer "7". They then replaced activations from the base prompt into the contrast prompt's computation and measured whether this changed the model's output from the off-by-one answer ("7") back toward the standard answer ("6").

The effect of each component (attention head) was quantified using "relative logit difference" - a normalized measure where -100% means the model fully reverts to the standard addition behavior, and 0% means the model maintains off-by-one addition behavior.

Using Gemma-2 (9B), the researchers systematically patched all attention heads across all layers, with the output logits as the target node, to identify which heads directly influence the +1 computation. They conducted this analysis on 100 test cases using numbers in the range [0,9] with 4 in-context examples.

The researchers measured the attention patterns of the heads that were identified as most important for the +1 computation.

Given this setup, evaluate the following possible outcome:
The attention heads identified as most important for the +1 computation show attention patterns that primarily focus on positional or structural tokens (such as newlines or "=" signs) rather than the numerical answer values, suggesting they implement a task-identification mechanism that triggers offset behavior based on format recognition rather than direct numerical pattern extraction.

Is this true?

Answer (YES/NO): NO